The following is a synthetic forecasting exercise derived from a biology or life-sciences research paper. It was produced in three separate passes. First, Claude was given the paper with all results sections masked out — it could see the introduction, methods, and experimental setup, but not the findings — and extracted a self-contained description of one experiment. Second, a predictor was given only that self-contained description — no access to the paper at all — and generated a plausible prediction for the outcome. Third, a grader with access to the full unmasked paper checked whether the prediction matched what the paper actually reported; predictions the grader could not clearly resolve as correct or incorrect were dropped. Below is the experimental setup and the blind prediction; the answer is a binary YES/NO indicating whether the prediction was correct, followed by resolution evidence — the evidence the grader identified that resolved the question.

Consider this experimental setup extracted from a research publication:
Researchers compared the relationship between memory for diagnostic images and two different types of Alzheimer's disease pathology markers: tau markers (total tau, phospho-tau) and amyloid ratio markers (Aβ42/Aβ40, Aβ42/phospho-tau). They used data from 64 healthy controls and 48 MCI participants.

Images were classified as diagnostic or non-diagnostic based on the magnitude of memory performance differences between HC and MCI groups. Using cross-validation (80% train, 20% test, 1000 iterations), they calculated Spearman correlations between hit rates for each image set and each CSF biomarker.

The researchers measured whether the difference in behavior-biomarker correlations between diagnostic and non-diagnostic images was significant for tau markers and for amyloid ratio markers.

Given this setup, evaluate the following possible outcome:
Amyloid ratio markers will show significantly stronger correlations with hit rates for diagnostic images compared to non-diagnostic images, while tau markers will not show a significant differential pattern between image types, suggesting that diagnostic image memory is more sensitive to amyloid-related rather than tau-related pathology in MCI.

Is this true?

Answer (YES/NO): NO